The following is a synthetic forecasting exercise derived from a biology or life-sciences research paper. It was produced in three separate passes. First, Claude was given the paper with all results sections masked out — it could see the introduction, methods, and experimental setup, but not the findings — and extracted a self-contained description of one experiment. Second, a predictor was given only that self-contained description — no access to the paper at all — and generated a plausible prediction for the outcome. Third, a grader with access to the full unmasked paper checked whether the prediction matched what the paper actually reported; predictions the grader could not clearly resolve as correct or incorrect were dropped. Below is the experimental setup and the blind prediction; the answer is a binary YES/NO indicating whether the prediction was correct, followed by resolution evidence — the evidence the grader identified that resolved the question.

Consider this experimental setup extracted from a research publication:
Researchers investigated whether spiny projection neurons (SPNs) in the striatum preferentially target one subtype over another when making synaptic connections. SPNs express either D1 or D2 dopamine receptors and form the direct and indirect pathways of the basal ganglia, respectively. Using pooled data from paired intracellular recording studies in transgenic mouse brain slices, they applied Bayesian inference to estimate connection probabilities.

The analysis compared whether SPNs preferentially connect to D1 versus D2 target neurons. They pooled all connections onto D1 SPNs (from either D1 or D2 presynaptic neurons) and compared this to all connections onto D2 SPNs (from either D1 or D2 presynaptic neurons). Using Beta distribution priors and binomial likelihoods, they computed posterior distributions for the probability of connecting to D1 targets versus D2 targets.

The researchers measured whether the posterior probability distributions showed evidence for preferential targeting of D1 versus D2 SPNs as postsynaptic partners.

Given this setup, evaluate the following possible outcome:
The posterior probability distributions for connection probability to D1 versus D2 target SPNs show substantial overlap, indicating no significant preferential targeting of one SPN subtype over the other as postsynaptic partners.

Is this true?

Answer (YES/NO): YES